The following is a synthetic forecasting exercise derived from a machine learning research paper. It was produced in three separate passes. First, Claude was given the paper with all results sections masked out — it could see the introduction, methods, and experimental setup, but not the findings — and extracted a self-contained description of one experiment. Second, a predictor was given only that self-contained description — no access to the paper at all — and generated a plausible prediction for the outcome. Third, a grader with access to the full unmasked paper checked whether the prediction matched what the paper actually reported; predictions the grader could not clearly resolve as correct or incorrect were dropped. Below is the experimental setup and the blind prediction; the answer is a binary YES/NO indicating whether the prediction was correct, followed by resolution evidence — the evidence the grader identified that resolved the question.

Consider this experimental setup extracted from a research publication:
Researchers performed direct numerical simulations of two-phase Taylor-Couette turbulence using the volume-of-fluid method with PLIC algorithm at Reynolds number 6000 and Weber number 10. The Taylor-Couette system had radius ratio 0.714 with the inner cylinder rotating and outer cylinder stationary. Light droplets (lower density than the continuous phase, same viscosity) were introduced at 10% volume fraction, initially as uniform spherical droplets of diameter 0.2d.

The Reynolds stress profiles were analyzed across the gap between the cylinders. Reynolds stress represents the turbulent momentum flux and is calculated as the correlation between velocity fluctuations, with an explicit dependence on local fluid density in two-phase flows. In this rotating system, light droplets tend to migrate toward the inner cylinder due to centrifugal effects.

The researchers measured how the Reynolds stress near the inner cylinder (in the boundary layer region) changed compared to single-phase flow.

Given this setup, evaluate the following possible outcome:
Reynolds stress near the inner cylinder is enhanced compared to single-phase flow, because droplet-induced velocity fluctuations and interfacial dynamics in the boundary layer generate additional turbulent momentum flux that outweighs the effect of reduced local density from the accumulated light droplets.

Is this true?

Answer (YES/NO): NO